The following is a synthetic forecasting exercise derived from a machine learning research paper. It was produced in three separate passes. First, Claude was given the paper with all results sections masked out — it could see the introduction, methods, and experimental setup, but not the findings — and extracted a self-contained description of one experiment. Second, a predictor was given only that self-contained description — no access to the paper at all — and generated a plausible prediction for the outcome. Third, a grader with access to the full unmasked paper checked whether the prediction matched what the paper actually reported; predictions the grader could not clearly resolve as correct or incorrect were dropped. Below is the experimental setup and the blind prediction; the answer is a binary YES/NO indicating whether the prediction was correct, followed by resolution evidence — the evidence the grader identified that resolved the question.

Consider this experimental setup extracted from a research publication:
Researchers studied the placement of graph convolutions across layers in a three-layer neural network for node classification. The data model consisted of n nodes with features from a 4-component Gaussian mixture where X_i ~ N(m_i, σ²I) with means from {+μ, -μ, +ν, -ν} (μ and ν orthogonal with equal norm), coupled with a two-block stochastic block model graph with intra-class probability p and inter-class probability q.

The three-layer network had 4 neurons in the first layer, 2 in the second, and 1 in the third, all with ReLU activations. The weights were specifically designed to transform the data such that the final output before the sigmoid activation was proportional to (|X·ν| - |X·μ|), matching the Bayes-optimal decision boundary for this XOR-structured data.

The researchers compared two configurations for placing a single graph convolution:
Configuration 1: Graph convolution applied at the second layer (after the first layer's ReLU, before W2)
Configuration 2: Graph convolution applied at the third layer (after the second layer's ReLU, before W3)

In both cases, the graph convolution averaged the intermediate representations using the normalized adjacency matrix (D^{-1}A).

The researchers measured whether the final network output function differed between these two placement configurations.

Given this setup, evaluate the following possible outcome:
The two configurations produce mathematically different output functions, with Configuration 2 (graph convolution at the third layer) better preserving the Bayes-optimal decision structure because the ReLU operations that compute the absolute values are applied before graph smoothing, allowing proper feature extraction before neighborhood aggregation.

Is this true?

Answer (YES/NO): NO